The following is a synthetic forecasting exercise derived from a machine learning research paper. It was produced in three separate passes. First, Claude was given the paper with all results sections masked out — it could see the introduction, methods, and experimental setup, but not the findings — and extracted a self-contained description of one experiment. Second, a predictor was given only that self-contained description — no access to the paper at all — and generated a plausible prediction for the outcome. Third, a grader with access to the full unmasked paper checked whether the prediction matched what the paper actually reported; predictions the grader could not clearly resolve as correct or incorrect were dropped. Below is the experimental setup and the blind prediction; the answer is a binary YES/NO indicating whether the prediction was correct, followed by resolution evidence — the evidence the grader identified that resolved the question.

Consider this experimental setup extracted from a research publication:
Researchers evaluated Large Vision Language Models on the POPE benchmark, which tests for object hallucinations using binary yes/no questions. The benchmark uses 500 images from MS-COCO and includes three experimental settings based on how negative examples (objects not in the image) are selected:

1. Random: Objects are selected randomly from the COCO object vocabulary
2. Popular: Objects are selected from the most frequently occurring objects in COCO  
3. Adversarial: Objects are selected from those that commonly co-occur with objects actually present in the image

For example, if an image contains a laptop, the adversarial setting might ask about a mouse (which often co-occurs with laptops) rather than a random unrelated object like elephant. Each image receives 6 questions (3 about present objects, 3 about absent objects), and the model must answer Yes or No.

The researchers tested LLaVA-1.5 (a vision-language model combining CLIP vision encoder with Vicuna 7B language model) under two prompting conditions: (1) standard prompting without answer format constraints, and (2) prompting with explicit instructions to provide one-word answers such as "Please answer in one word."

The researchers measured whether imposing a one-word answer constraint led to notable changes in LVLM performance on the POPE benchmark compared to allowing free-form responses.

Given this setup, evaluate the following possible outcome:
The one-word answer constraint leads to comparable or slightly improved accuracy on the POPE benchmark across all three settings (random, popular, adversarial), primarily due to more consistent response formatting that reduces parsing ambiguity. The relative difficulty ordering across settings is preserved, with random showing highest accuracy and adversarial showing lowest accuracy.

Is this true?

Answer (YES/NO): NO